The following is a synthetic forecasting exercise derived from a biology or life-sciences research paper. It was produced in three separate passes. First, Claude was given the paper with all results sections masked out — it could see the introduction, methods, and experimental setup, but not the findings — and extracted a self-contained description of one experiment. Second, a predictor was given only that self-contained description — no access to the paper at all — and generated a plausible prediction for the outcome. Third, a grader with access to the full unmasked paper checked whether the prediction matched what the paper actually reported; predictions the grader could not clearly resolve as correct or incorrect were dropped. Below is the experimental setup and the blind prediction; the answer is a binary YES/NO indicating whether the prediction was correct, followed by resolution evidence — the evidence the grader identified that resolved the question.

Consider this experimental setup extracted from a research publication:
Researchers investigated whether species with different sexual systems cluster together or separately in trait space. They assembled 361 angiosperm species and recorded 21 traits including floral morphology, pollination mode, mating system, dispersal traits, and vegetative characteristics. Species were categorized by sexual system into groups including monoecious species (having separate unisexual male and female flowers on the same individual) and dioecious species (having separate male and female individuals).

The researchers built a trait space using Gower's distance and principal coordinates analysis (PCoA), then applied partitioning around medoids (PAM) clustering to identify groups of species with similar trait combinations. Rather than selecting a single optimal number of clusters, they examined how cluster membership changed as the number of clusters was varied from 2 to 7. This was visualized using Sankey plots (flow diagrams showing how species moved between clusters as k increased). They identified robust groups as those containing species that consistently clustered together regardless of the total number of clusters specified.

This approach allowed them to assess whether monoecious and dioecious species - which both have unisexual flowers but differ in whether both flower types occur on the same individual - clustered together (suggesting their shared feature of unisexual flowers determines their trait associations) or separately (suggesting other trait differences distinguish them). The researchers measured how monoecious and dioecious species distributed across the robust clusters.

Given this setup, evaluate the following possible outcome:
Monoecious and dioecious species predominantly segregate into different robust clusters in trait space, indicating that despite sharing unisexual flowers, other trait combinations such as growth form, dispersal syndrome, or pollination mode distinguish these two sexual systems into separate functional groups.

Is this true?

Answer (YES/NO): NO